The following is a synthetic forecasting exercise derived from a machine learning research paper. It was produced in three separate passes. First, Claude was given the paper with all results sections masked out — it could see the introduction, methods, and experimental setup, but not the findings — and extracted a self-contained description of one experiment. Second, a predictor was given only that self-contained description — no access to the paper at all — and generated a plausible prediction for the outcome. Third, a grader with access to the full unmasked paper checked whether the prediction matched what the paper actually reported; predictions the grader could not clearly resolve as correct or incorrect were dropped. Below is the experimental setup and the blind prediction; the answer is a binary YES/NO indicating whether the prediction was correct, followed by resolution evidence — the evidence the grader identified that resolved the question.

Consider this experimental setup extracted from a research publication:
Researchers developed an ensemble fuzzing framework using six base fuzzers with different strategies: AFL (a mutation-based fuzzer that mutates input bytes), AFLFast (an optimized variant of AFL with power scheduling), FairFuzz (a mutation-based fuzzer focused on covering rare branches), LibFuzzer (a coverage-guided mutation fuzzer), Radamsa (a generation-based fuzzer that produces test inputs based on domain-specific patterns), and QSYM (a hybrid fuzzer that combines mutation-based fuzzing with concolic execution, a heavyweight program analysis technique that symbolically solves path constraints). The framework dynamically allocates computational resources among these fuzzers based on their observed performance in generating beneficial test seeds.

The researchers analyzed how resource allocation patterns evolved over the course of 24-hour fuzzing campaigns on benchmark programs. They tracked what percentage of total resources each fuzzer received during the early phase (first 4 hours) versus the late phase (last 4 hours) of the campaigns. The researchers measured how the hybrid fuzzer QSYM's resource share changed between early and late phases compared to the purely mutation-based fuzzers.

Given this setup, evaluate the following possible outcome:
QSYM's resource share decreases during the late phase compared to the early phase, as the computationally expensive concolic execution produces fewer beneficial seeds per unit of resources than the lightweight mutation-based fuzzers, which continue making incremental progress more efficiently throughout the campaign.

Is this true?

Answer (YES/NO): NO